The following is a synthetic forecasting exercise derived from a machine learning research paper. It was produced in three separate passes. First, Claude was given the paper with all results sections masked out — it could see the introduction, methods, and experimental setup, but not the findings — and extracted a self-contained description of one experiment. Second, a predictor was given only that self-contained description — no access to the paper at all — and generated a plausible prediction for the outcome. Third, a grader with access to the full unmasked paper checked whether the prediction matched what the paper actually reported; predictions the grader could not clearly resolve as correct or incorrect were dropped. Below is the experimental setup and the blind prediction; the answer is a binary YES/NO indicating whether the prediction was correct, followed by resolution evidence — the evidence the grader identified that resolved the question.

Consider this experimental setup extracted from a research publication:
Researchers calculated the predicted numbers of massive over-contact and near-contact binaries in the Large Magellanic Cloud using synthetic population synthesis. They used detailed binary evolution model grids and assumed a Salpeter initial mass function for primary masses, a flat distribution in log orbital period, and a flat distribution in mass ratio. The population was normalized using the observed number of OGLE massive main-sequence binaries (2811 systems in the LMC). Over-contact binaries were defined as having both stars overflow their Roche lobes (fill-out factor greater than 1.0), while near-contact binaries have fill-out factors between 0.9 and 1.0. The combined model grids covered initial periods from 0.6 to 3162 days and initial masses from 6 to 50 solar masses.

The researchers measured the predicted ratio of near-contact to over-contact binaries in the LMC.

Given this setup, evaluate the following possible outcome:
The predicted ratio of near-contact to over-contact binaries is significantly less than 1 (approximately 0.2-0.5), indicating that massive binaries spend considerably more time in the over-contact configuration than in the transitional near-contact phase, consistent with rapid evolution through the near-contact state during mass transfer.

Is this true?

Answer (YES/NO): NO